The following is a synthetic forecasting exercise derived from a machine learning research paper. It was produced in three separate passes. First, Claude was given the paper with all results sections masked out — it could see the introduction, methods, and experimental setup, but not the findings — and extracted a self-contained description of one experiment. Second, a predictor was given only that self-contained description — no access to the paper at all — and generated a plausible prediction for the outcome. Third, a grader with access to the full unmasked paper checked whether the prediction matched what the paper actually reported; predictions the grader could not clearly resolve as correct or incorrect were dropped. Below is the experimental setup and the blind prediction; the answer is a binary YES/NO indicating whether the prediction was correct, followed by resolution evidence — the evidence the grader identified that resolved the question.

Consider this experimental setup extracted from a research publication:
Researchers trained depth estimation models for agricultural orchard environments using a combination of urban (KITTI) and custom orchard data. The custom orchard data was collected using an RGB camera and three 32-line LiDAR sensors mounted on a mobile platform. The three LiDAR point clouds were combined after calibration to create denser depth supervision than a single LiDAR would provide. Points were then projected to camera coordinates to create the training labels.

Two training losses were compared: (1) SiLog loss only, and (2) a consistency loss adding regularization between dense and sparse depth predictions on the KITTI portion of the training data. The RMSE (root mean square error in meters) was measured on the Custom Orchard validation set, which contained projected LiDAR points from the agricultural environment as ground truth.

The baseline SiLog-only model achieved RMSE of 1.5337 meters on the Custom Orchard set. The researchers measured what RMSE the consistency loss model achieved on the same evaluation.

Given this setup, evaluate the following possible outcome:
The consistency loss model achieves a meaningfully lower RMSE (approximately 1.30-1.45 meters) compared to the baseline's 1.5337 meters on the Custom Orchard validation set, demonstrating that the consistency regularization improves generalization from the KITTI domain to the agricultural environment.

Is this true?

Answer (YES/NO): NO